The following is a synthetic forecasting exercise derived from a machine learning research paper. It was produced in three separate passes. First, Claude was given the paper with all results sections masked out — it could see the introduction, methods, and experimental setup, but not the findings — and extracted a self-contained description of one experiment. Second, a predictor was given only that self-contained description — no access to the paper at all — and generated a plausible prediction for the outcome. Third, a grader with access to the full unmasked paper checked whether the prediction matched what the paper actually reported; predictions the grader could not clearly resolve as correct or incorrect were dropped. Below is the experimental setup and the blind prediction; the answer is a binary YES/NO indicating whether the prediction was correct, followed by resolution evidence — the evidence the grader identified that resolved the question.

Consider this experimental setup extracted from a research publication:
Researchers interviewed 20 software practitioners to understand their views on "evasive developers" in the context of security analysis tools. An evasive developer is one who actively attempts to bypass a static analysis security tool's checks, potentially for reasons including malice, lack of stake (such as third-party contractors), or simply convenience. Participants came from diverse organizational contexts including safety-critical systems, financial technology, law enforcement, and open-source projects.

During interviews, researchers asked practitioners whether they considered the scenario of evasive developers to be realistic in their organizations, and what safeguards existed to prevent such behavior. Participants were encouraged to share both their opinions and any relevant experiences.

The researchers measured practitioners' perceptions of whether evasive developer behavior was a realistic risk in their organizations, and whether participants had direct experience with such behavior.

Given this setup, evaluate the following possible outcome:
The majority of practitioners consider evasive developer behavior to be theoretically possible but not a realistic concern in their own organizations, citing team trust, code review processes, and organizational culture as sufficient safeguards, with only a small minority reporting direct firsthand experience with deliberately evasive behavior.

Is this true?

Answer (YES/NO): YES